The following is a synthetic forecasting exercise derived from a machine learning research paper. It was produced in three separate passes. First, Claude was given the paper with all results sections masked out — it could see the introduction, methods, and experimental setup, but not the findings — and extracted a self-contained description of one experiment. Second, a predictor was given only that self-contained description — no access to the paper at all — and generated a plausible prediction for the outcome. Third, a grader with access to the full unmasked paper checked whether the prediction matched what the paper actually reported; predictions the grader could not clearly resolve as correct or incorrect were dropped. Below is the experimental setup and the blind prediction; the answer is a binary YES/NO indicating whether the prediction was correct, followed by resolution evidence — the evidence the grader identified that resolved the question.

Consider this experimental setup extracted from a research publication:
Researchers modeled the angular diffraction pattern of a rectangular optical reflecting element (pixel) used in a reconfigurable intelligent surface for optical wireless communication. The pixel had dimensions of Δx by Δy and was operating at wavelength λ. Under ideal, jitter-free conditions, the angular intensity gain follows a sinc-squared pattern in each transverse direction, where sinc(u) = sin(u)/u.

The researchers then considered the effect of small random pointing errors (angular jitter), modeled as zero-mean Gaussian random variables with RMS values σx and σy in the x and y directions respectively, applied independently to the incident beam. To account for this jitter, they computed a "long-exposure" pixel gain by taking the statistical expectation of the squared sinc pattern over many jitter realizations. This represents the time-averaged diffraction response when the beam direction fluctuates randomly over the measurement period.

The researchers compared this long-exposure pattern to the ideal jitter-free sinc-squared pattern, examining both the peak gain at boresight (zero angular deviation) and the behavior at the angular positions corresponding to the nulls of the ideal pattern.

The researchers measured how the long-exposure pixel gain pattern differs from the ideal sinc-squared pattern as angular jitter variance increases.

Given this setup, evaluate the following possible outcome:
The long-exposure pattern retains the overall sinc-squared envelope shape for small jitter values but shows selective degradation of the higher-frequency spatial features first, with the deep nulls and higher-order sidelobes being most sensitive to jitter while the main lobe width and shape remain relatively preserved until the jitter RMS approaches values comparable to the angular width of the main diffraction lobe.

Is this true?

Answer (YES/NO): NO